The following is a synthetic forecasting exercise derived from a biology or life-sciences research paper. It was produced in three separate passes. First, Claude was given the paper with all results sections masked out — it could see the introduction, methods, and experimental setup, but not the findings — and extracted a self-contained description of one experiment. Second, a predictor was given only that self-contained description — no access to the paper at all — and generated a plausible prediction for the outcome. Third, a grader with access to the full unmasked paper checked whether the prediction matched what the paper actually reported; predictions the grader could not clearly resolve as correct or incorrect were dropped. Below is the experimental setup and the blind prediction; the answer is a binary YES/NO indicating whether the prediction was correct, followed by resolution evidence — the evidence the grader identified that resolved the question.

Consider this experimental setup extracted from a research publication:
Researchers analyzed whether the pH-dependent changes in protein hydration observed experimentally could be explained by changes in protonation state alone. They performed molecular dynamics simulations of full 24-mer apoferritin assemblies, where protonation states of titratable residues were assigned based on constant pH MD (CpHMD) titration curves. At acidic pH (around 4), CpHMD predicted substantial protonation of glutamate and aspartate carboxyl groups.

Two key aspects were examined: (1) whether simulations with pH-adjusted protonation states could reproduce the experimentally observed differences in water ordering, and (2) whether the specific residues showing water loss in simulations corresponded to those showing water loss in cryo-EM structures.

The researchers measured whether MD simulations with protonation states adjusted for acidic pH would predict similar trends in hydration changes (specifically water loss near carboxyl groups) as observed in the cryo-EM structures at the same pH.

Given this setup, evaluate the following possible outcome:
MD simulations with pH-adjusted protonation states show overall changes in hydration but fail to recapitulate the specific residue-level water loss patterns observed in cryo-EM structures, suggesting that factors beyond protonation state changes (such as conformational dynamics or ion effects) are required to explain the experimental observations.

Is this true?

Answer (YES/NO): NO